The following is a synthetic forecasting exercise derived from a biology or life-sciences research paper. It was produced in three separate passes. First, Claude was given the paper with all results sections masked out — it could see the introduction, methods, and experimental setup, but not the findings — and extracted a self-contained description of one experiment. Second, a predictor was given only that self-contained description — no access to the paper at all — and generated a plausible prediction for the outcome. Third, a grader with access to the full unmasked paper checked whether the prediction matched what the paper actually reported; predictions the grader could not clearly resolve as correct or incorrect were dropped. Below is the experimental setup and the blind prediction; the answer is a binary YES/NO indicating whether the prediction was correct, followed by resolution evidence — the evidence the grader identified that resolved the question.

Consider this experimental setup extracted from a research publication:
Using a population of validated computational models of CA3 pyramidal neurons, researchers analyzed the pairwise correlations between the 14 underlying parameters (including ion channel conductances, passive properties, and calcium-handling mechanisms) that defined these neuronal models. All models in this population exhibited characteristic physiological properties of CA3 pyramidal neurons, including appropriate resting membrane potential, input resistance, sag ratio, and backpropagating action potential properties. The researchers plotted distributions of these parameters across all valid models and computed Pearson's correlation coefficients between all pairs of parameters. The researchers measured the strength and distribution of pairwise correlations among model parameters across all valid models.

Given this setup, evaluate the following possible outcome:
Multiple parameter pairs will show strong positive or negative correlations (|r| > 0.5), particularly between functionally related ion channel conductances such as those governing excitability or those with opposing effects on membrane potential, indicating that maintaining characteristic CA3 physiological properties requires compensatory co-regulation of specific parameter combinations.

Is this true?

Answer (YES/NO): NO